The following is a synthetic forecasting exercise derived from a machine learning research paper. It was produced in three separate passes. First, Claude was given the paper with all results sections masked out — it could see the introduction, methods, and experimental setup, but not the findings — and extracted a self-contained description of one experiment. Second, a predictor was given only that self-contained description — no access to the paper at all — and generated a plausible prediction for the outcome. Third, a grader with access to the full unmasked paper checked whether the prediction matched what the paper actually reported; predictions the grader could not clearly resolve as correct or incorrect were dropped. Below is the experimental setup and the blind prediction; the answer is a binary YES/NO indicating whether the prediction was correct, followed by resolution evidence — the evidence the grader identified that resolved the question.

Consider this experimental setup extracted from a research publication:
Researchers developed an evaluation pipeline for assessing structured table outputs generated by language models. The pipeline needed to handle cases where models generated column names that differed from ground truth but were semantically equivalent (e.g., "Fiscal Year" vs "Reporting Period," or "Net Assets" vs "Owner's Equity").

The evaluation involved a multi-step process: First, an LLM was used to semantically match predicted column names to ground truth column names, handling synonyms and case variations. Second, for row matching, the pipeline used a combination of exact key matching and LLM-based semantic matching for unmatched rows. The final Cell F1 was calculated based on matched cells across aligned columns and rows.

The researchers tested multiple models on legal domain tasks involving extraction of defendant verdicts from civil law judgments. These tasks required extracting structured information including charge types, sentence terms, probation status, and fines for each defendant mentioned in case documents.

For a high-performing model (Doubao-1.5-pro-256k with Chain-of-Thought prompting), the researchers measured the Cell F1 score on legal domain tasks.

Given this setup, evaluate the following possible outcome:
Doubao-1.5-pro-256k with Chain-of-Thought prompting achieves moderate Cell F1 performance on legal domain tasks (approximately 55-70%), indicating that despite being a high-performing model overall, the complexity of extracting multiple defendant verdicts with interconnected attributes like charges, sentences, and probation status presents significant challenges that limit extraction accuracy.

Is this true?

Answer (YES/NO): NO